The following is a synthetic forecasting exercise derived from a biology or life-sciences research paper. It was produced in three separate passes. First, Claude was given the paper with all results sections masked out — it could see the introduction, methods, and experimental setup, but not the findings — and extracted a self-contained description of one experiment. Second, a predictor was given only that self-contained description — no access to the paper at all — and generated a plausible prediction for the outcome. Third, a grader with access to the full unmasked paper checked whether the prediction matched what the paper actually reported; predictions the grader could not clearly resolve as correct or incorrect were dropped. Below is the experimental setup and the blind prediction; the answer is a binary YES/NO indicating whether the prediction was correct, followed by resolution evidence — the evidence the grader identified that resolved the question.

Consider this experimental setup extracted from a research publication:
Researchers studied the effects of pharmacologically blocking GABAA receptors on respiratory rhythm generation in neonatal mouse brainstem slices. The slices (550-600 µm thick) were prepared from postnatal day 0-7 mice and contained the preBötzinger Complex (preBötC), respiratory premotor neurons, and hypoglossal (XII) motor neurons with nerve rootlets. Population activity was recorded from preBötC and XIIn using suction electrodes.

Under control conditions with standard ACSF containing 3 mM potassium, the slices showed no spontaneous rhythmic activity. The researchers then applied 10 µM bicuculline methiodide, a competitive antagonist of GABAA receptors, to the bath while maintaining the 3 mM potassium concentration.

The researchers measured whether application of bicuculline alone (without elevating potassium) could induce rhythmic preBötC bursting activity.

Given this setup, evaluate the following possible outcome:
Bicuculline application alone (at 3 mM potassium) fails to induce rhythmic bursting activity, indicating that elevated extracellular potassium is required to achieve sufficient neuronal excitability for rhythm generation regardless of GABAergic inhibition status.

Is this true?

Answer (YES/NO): NO